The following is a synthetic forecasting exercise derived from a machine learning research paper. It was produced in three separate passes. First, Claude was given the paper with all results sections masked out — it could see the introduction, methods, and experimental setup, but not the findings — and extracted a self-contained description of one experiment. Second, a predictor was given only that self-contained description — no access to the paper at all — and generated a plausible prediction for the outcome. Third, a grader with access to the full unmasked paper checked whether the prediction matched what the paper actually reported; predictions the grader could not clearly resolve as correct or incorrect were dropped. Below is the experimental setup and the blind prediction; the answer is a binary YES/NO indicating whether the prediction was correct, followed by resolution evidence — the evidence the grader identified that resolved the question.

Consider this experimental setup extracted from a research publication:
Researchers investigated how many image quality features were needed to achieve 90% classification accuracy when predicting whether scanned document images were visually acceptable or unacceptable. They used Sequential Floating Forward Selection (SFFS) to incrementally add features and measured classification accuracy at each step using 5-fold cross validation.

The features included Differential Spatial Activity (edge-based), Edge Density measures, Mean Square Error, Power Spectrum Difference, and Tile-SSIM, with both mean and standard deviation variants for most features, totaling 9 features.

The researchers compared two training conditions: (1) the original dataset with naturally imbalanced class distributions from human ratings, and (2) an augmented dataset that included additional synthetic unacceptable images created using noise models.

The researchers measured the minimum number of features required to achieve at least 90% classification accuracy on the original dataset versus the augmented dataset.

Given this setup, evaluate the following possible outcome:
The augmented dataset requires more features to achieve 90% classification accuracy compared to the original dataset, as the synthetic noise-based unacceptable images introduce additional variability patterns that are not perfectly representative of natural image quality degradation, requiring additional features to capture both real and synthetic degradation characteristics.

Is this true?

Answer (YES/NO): YES